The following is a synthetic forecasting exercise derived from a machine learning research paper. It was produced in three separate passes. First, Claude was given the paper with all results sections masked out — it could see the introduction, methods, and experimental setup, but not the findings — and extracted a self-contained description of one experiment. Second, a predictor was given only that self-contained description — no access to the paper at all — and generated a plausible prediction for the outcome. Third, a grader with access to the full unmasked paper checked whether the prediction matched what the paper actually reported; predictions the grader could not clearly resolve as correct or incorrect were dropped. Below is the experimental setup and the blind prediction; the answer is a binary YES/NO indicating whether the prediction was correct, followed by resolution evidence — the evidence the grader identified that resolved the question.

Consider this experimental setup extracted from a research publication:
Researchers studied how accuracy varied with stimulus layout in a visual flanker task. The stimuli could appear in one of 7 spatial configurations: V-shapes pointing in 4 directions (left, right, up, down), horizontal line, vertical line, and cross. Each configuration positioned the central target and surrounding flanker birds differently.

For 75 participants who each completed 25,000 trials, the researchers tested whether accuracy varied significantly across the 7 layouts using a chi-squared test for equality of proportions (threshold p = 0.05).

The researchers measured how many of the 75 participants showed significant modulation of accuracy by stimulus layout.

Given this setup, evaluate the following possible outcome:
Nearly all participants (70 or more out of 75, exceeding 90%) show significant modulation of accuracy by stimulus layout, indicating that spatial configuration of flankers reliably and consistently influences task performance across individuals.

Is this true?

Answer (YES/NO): NO